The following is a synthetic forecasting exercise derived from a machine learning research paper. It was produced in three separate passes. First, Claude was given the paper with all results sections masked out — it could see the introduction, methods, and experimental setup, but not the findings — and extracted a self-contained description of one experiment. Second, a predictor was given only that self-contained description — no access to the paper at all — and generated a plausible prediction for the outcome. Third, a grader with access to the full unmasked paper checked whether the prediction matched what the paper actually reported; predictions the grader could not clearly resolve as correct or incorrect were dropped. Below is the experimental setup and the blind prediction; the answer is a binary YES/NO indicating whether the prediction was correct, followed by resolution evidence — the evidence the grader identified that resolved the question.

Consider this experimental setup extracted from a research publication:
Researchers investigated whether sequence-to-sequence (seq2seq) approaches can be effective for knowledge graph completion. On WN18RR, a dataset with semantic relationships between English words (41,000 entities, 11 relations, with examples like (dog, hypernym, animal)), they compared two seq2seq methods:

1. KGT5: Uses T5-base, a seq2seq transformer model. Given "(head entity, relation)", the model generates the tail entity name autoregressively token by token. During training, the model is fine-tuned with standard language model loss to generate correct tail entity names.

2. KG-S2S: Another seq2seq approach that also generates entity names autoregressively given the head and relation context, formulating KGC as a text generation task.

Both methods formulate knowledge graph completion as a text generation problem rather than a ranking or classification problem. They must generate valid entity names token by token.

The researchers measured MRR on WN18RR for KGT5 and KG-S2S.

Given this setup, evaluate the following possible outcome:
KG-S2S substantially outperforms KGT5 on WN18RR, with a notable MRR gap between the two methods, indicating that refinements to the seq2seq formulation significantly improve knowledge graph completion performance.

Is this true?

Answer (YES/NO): YES